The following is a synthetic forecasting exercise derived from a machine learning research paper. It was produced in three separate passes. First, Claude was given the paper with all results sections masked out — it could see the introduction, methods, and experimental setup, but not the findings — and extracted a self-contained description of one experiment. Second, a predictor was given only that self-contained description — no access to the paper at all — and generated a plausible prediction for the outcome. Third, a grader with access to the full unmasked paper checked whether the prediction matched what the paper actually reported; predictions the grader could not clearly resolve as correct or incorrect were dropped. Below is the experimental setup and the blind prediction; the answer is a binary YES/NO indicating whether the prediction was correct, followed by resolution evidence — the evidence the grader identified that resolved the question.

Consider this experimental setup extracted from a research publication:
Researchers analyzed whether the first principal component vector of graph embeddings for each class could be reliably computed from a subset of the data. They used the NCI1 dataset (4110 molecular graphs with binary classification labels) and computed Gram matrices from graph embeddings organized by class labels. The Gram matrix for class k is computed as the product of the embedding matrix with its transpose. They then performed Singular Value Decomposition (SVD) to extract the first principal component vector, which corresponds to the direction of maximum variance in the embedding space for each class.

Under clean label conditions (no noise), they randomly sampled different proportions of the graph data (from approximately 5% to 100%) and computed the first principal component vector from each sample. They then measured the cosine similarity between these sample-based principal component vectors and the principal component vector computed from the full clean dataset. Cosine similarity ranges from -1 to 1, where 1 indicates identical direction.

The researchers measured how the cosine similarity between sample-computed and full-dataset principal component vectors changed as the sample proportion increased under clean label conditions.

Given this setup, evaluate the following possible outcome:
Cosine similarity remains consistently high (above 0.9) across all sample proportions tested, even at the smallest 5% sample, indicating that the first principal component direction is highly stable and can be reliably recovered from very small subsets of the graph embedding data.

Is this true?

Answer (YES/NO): YES